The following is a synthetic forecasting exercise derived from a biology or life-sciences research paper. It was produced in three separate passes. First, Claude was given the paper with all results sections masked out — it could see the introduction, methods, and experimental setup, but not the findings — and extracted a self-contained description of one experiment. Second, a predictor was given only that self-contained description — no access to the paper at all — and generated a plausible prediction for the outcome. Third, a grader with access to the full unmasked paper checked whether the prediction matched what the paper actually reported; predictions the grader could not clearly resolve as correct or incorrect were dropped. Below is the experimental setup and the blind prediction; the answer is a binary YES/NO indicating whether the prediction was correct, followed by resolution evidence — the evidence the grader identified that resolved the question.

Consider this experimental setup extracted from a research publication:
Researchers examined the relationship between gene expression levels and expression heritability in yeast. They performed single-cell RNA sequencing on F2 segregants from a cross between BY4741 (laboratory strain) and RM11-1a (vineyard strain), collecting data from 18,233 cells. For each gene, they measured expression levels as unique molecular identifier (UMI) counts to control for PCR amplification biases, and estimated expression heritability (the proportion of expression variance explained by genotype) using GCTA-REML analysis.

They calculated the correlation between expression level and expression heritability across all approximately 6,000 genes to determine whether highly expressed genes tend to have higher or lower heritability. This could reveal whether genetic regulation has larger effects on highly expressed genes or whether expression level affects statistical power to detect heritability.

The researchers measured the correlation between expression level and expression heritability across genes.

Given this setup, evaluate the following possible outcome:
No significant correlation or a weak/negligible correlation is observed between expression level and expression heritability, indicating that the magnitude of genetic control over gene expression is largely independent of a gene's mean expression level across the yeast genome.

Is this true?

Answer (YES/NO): NO